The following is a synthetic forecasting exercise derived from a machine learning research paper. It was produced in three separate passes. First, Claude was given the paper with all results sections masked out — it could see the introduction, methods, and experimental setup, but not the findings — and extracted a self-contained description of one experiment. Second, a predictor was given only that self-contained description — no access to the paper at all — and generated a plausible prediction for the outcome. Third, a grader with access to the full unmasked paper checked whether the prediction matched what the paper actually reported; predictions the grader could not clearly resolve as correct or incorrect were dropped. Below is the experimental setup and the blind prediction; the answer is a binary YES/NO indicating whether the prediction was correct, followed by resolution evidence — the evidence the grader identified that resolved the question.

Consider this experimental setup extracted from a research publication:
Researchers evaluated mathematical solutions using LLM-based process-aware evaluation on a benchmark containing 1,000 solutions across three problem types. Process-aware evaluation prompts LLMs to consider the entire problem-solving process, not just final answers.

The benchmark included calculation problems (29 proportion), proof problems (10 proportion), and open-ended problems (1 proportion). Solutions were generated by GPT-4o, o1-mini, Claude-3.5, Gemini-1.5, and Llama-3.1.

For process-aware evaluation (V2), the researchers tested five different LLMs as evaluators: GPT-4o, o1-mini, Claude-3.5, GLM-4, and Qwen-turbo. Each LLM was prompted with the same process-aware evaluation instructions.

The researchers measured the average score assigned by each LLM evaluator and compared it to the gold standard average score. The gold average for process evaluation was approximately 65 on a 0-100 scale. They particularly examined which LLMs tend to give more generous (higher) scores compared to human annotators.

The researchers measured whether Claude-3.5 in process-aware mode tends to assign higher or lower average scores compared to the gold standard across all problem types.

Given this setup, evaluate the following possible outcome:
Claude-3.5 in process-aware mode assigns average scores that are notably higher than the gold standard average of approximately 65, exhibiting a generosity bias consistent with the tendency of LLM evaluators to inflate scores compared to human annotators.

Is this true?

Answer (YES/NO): YES